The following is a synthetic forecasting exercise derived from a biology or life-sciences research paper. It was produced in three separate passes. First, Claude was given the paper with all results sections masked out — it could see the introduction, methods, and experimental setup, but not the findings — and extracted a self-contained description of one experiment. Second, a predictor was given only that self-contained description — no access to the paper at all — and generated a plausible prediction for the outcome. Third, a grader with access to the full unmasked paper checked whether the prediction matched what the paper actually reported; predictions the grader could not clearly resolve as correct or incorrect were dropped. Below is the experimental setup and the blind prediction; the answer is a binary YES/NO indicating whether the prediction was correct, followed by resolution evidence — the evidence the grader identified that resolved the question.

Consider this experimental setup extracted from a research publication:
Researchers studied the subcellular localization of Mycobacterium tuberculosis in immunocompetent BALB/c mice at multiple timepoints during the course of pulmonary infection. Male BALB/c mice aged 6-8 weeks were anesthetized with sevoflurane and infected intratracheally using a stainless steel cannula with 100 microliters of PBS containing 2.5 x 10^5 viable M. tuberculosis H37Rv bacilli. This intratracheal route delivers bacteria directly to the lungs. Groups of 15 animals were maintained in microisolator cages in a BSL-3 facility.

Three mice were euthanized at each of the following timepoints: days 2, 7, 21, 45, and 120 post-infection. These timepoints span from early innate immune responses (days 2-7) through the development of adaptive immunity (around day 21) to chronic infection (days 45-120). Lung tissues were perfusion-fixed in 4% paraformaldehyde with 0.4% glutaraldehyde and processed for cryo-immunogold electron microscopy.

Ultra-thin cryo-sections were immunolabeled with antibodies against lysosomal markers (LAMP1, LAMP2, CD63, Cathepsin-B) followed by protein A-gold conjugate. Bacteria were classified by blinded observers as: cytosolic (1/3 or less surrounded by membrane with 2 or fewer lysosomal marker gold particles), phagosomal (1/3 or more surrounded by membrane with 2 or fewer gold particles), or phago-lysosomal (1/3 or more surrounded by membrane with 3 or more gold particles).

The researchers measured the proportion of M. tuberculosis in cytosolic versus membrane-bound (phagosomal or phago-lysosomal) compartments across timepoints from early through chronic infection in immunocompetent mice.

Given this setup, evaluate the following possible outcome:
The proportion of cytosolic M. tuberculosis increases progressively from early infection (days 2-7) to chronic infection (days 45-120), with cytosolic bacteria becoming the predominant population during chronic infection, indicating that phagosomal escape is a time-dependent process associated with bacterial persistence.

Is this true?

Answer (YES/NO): NO